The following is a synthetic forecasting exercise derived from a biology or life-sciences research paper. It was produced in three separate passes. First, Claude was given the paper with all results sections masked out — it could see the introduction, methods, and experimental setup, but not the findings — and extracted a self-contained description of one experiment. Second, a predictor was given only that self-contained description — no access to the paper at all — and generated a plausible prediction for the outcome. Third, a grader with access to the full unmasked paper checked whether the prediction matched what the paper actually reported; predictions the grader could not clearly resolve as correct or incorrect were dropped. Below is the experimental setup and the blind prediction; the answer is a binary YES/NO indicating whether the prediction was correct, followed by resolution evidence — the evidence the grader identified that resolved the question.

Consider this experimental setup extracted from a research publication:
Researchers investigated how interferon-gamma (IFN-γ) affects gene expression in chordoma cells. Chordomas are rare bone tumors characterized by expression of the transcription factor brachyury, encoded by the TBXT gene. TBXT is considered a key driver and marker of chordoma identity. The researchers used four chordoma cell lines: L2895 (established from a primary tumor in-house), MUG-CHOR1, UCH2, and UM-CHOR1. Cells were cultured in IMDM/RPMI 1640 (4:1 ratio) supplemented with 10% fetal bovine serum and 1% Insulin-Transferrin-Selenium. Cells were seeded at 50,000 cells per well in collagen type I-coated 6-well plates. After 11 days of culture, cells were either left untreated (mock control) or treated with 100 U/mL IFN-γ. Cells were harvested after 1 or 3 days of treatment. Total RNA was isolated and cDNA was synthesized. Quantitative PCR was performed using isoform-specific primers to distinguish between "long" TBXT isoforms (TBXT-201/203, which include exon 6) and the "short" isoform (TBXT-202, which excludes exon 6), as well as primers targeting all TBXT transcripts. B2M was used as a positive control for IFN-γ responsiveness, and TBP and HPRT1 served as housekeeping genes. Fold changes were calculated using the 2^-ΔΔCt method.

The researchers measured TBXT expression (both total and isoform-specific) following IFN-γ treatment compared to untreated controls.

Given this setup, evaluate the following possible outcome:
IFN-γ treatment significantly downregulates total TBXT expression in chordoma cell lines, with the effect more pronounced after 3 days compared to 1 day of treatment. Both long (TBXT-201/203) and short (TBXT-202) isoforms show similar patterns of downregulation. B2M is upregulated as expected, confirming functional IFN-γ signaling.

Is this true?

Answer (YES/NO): NO